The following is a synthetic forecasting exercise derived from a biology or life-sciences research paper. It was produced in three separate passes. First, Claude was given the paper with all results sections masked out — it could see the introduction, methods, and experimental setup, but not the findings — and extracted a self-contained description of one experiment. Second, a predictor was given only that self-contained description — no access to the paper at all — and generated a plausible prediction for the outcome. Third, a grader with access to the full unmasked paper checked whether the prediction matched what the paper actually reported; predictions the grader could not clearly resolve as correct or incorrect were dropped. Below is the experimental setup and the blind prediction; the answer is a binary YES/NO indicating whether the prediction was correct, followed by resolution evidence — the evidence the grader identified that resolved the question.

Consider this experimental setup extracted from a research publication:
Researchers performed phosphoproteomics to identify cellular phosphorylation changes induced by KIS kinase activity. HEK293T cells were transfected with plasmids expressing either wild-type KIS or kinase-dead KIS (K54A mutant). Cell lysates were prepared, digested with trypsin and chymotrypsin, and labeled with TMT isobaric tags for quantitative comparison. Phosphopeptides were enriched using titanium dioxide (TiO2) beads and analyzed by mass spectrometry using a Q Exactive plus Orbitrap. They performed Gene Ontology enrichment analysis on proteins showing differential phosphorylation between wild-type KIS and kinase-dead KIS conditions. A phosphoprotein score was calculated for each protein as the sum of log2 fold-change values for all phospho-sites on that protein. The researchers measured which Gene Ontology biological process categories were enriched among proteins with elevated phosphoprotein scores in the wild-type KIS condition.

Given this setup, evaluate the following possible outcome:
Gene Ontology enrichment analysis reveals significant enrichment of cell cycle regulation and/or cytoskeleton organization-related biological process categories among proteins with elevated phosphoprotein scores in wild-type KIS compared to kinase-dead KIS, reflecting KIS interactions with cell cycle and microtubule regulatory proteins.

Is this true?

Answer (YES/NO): NO